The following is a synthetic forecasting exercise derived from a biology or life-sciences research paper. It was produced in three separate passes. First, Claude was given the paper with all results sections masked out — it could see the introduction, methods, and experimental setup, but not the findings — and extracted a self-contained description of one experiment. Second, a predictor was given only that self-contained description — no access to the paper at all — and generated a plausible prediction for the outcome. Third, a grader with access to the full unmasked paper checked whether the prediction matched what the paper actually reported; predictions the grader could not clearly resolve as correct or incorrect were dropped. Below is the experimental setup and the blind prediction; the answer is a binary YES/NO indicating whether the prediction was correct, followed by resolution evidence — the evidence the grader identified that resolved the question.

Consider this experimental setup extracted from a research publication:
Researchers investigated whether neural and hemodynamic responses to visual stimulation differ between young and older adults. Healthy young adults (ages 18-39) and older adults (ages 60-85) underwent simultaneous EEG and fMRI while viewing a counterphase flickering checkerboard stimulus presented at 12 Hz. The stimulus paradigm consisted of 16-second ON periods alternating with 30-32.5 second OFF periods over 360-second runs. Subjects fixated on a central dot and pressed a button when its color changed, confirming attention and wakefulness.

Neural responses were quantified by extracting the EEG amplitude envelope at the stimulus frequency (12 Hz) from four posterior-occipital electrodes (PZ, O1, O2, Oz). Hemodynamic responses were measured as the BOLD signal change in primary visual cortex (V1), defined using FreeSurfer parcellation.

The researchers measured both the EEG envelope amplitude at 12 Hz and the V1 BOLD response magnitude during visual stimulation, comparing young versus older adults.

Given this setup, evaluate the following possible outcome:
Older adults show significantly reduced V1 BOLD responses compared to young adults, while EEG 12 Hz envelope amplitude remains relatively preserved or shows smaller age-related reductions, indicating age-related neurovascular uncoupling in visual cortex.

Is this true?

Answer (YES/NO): YES